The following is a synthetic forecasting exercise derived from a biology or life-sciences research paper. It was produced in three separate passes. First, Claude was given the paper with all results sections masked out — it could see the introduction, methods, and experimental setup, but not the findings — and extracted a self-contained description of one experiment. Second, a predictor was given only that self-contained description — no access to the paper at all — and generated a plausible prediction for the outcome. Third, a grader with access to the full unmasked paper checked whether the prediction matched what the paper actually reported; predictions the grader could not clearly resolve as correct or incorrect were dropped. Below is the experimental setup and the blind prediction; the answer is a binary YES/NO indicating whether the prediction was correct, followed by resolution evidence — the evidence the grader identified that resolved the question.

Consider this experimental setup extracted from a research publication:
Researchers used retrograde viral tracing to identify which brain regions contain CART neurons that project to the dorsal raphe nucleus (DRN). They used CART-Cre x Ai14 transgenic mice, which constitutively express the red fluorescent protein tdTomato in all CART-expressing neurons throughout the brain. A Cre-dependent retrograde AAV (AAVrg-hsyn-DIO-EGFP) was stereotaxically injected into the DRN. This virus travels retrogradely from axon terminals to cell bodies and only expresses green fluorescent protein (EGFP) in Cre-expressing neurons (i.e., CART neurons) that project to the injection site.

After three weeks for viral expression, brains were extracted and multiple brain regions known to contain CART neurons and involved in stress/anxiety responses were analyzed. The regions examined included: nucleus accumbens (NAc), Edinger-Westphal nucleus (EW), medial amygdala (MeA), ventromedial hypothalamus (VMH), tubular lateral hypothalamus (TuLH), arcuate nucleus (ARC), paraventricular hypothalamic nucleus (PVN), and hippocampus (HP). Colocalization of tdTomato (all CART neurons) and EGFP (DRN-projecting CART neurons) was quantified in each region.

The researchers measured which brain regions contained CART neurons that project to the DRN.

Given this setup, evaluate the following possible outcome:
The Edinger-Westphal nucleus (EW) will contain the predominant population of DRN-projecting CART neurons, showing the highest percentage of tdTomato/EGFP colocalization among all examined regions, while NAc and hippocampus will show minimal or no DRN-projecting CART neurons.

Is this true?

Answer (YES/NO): NO